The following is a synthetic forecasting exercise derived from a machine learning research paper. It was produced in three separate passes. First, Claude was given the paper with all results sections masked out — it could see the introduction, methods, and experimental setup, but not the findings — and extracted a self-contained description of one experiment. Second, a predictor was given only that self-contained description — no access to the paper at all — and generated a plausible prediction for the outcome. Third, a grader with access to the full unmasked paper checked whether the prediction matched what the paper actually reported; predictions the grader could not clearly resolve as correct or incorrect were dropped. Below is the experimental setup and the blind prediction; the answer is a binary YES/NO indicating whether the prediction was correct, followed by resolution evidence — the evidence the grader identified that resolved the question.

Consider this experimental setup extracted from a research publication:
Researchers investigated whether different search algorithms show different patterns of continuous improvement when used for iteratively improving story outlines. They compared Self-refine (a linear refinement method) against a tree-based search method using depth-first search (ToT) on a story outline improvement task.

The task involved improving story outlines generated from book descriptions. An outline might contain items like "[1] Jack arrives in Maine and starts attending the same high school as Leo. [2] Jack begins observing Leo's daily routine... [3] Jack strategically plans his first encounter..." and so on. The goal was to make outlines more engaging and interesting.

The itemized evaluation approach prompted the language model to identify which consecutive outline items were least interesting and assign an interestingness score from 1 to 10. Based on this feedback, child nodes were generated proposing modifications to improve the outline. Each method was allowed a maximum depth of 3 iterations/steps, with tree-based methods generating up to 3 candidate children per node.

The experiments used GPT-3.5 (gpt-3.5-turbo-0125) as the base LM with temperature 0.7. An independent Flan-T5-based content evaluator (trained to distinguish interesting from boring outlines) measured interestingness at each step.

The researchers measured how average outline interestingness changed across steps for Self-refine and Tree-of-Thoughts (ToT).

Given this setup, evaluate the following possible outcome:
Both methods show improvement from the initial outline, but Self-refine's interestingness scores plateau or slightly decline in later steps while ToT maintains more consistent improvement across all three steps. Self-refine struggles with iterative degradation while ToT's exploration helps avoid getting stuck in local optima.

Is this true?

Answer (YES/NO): NO